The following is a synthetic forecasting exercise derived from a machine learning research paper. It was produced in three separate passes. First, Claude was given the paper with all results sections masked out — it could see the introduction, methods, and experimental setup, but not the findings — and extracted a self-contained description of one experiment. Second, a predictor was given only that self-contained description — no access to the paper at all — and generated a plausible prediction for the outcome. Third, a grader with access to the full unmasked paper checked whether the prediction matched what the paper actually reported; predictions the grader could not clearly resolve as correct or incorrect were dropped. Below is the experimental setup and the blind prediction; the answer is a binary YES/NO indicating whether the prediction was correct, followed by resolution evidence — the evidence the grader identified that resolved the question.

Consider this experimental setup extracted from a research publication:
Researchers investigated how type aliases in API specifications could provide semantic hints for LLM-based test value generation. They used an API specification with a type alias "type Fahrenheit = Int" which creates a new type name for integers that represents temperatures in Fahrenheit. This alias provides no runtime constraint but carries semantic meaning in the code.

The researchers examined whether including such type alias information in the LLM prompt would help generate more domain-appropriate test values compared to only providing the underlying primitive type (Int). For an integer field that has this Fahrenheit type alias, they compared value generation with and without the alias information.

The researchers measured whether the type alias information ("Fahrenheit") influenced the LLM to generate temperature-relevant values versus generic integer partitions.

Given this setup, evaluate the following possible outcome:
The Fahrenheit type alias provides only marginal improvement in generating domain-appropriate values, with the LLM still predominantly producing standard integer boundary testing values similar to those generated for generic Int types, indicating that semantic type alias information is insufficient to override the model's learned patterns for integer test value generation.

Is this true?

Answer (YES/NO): NO